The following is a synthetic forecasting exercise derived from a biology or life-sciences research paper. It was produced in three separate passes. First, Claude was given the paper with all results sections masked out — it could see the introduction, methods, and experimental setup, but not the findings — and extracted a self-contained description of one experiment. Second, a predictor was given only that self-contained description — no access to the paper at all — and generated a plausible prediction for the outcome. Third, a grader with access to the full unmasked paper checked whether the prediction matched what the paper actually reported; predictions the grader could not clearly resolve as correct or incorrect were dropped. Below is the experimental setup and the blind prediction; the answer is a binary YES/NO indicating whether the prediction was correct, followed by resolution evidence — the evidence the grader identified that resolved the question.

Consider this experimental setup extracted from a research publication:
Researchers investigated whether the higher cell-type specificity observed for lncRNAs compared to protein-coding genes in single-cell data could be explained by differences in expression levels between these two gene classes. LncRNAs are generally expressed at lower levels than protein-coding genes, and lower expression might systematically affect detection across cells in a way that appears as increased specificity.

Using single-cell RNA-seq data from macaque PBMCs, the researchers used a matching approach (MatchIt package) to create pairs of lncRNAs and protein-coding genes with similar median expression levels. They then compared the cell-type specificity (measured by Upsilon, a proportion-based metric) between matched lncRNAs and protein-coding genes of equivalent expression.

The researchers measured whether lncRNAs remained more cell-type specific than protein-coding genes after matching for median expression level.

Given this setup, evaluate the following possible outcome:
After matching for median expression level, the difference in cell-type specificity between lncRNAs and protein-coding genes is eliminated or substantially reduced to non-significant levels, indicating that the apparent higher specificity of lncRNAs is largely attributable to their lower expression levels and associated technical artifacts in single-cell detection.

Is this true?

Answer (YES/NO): YES